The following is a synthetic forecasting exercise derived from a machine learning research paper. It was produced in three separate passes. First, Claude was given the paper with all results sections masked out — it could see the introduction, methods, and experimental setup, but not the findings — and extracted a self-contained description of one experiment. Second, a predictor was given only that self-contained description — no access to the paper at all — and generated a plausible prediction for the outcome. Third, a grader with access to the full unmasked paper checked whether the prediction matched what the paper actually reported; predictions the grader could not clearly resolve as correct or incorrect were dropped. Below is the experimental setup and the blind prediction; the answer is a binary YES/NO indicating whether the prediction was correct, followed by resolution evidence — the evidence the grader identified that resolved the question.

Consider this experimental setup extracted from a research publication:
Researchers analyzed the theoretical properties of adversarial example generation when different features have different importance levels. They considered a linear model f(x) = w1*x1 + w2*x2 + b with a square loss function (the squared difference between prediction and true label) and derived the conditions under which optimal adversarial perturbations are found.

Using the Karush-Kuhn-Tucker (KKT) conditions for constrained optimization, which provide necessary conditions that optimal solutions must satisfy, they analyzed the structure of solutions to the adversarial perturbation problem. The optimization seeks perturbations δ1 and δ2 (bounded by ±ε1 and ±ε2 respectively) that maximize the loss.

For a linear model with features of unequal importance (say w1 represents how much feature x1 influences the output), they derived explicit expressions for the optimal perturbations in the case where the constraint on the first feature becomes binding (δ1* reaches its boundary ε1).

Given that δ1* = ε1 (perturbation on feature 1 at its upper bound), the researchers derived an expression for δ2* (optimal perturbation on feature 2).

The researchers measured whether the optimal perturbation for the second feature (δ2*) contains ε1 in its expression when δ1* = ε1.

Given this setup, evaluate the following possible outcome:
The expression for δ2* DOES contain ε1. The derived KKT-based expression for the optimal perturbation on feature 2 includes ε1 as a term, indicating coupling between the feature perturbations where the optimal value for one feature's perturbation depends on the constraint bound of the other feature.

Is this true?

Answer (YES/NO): YES